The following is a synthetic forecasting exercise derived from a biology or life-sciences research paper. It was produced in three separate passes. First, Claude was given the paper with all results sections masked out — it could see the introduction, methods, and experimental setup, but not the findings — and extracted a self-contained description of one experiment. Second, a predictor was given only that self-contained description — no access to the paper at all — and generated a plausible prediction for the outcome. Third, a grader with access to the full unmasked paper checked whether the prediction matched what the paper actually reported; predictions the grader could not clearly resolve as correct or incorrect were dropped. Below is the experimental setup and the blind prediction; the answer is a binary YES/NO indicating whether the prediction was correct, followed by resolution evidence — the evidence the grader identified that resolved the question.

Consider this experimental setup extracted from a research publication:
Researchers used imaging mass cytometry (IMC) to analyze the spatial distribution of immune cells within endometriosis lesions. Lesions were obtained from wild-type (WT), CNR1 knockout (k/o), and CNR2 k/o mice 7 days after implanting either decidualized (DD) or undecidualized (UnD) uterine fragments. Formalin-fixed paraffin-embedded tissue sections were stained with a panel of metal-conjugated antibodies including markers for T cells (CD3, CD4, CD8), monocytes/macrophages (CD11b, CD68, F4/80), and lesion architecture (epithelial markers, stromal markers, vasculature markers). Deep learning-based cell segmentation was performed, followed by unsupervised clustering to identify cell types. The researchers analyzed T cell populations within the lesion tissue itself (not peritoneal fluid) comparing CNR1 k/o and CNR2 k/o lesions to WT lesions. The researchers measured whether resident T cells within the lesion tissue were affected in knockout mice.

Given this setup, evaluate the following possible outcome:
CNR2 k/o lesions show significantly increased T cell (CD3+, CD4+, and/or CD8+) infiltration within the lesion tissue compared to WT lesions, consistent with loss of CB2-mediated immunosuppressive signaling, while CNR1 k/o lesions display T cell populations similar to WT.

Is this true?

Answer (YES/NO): NO